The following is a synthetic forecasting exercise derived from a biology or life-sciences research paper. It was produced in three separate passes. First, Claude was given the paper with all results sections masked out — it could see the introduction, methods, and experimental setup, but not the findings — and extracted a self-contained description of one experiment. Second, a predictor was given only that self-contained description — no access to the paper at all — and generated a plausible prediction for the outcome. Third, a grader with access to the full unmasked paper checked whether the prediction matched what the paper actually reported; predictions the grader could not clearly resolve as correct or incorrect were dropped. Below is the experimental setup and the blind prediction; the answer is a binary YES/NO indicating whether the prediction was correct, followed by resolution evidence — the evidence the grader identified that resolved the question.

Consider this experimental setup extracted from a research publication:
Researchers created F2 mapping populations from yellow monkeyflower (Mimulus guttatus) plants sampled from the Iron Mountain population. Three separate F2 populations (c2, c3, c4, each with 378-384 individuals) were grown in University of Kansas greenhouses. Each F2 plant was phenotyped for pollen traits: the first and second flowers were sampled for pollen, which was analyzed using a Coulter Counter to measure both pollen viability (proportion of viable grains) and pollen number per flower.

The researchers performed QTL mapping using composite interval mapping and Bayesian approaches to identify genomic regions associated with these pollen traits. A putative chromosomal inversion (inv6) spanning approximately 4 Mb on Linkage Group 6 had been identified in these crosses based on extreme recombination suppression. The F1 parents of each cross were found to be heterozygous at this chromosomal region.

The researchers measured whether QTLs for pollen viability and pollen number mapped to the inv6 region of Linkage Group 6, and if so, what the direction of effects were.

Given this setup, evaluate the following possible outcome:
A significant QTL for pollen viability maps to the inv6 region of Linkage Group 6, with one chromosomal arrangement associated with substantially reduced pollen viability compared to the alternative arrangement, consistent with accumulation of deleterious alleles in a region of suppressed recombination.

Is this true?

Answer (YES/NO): YES